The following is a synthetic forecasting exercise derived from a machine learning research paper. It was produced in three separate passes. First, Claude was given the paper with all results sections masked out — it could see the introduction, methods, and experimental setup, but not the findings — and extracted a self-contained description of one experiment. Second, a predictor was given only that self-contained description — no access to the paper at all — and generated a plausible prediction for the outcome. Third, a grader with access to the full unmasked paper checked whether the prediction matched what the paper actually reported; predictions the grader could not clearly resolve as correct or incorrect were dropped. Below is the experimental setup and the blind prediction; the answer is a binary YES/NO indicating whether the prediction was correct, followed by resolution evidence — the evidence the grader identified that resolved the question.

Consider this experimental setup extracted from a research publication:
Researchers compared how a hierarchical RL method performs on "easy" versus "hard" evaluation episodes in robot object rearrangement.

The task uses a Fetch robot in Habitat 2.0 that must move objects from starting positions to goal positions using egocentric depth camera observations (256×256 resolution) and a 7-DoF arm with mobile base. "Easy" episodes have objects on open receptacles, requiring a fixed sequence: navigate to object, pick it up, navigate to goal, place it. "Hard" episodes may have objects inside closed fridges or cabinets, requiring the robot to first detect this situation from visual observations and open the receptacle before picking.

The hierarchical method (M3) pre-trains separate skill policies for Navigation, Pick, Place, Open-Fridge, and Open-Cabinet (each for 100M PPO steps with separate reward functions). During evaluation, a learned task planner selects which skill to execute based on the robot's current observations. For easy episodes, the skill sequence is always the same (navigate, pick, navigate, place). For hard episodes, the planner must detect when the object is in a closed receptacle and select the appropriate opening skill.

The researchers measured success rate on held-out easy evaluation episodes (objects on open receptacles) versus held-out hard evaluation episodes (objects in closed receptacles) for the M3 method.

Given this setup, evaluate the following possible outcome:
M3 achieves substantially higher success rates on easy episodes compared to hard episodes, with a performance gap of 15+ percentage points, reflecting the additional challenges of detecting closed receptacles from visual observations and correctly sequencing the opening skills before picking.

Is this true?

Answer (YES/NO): YES